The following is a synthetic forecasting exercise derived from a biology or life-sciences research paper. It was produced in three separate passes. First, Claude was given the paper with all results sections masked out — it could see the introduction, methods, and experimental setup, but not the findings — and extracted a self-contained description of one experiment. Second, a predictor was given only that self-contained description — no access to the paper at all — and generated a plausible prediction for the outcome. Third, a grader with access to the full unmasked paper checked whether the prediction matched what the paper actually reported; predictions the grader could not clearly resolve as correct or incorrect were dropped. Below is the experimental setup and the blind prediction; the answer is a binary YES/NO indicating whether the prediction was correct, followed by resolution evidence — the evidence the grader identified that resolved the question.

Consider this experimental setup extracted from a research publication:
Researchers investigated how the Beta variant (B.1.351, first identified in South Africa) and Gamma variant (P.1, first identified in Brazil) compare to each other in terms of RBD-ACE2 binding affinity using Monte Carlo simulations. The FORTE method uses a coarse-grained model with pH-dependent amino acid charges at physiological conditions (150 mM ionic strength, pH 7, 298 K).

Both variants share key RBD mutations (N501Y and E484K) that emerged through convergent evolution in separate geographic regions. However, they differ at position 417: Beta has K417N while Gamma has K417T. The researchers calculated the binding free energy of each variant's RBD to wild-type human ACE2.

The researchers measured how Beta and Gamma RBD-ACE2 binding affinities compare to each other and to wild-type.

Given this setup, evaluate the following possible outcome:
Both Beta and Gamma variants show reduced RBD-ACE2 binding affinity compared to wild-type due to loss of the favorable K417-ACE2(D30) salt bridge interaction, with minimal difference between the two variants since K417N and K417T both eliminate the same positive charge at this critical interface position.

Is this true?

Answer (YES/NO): NO